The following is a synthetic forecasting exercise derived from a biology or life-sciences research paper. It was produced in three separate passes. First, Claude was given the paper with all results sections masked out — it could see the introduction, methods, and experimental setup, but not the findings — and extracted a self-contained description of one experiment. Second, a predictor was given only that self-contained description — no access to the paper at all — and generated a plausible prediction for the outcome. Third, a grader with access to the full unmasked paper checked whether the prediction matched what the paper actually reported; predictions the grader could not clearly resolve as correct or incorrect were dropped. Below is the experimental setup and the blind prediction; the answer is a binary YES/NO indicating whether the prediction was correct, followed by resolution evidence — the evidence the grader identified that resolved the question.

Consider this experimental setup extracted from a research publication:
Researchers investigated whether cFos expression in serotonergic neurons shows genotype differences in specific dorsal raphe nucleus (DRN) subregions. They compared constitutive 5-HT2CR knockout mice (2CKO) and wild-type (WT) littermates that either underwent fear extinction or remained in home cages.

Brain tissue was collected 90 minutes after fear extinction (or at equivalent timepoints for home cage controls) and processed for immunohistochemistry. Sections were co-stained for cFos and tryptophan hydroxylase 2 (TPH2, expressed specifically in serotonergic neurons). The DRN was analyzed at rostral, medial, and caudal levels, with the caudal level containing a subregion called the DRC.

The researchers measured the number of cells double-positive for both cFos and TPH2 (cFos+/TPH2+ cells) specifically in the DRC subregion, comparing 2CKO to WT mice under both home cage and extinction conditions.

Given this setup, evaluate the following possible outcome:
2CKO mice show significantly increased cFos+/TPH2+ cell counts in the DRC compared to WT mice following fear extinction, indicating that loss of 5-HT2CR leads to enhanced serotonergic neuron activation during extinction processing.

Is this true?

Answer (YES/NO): NO